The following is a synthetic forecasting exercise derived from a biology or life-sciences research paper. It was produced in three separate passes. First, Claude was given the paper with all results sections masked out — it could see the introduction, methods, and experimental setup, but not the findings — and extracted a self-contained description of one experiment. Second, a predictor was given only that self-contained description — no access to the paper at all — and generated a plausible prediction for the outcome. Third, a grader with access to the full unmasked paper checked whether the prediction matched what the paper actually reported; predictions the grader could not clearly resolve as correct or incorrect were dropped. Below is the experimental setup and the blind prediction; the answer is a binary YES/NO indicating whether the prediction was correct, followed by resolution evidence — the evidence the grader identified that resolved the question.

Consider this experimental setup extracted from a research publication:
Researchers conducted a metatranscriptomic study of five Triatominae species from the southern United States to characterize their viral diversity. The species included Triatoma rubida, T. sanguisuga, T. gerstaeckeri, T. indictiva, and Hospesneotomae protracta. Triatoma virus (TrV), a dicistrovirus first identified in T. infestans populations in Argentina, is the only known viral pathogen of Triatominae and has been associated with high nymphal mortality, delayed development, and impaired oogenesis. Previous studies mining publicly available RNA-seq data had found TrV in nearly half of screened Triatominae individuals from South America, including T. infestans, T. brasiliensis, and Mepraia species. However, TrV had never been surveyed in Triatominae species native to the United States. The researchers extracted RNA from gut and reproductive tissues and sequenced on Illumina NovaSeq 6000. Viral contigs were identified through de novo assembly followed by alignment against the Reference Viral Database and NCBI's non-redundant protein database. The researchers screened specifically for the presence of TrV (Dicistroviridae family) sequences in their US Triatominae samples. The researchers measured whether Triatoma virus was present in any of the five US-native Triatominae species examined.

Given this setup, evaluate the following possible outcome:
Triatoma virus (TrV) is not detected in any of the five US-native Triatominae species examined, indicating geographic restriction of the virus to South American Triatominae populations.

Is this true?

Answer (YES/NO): YES